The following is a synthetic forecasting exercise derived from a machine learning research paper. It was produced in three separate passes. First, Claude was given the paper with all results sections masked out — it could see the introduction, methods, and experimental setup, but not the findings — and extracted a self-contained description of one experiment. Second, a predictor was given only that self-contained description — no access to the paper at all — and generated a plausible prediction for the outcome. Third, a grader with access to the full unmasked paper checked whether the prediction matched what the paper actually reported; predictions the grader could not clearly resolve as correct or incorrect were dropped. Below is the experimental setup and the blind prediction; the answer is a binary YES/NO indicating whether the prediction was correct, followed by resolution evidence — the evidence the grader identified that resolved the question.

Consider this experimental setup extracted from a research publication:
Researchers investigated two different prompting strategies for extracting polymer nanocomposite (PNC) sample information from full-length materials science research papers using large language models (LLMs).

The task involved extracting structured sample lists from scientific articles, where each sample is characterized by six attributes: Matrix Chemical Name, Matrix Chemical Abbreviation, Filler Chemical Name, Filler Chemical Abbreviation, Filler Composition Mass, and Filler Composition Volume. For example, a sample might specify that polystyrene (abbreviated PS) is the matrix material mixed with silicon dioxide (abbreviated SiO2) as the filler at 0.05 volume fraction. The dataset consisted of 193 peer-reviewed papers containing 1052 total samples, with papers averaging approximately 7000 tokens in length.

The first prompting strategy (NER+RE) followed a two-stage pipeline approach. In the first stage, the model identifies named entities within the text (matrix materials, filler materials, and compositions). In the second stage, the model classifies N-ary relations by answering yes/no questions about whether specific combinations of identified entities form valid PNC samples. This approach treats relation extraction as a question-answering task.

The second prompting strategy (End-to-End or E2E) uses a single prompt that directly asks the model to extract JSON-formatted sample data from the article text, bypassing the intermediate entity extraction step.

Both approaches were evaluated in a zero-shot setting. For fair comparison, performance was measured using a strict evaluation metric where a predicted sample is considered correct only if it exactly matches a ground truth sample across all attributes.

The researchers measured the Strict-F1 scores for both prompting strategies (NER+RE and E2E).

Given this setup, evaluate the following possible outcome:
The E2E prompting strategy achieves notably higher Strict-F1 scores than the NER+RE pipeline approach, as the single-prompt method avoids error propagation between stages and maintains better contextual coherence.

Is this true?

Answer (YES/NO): YES